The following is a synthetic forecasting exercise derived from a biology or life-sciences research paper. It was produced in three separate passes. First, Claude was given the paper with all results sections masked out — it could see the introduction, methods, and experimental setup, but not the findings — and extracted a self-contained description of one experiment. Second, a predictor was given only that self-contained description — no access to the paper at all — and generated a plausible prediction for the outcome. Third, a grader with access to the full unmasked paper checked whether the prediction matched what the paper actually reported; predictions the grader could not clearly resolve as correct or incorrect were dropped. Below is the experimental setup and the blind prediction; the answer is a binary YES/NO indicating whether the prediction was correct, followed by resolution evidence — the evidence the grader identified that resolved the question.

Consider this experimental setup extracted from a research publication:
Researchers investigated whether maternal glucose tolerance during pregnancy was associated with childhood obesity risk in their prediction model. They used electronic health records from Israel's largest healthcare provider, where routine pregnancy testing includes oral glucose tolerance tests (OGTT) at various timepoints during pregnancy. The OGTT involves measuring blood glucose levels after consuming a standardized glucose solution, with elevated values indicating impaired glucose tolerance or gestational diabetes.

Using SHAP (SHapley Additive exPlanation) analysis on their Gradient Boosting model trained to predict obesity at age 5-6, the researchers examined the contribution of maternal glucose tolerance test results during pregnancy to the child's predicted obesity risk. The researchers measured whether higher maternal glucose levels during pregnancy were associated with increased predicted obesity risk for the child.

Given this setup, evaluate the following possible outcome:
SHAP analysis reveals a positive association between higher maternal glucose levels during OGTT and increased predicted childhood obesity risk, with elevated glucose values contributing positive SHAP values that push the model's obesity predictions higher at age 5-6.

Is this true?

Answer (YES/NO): YES